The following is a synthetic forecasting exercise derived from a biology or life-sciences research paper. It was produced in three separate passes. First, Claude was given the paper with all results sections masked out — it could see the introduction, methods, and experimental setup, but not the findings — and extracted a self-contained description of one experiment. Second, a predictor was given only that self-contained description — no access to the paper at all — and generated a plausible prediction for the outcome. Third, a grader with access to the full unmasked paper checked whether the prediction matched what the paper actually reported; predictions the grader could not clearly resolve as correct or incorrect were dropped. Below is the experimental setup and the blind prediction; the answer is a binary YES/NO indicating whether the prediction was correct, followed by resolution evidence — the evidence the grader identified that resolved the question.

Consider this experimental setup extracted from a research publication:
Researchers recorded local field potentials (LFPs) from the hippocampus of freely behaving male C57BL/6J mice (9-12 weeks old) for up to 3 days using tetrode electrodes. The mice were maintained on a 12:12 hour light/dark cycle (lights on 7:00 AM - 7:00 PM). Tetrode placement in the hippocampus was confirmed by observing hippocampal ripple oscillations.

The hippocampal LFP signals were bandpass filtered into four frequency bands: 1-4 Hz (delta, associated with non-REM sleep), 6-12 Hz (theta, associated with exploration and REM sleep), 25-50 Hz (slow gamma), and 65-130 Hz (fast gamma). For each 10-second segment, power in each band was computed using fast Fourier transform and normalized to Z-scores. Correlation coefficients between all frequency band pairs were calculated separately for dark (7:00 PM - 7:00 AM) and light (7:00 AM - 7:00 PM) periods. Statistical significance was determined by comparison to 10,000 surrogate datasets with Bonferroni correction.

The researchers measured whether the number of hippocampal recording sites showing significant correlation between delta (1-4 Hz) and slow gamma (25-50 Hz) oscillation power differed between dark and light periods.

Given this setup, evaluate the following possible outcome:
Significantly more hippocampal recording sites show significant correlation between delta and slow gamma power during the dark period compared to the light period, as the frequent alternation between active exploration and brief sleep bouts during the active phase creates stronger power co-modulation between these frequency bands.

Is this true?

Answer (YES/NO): NO